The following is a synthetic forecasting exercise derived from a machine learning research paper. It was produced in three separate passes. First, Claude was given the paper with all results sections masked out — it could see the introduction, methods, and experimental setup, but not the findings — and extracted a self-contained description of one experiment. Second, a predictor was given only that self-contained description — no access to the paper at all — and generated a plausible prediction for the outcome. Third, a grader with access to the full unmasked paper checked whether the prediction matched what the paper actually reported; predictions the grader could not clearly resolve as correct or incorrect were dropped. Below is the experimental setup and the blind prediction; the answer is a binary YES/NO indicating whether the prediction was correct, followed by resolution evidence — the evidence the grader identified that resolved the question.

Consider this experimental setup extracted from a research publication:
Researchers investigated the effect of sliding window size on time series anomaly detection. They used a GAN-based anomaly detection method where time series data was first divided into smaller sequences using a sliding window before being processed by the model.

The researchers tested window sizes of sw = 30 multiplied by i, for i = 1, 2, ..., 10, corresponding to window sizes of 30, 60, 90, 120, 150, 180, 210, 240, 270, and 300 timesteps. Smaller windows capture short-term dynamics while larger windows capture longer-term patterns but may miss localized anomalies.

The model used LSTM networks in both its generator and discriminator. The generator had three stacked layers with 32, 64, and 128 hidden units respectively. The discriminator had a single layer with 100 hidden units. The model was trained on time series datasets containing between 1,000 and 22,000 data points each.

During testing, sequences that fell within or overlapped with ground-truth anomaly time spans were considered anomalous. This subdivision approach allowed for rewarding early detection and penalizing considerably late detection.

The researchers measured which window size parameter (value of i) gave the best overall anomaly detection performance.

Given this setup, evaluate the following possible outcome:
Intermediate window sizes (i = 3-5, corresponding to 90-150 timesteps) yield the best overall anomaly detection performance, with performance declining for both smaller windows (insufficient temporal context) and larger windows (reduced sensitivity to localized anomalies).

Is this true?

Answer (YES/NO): NO